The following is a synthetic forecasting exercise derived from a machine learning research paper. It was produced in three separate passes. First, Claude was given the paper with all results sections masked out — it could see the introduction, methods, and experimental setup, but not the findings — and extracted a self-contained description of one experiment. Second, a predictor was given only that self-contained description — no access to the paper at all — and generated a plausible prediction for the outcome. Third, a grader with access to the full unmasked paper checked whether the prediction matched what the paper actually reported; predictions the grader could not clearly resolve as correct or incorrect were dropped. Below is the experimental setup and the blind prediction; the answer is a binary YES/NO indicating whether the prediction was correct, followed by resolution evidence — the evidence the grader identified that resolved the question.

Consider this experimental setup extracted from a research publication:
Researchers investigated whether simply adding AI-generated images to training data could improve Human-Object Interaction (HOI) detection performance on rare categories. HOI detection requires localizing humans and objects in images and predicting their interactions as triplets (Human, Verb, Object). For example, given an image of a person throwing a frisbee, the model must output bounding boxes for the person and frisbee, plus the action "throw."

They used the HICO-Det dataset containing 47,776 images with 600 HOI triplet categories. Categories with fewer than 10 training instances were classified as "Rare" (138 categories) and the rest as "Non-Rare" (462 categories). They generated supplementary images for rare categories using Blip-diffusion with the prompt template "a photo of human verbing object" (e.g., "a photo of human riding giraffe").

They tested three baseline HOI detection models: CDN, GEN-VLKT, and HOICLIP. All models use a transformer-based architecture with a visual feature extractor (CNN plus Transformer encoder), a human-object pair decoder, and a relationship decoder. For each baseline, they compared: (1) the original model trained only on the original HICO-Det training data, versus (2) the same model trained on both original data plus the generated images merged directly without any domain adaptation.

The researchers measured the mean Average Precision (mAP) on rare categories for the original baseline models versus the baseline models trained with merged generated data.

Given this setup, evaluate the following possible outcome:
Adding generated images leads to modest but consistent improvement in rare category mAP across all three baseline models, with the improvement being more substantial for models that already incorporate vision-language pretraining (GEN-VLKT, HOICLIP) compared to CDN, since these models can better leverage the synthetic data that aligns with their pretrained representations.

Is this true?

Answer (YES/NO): NO